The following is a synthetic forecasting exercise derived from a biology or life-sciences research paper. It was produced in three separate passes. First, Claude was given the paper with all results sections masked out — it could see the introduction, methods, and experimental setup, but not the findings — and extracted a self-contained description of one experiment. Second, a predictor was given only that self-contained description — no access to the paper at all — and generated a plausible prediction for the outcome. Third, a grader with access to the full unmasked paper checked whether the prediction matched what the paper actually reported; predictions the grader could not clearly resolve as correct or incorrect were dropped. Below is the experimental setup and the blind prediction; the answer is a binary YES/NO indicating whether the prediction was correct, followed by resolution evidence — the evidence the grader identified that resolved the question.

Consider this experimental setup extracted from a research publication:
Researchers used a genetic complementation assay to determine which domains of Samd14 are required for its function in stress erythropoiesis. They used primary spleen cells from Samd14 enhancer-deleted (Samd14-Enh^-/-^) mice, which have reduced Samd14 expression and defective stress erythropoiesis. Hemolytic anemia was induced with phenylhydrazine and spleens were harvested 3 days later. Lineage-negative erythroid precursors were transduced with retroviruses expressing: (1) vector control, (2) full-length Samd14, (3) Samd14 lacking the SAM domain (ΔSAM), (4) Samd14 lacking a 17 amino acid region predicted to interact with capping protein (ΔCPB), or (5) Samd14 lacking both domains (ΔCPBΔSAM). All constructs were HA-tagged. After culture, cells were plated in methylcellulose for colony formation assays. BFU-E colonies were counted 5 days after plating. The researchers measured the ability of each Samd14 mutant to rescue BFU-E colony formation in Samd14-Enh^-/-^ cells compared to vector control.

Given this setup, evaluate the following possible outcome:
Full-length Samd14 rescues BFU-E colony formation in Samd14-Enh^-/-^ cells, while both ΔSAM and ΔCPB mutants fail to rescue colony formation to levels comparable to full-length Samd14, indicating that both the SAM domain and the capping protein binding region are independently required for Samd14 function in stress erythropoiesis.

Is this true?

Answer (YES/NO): YES